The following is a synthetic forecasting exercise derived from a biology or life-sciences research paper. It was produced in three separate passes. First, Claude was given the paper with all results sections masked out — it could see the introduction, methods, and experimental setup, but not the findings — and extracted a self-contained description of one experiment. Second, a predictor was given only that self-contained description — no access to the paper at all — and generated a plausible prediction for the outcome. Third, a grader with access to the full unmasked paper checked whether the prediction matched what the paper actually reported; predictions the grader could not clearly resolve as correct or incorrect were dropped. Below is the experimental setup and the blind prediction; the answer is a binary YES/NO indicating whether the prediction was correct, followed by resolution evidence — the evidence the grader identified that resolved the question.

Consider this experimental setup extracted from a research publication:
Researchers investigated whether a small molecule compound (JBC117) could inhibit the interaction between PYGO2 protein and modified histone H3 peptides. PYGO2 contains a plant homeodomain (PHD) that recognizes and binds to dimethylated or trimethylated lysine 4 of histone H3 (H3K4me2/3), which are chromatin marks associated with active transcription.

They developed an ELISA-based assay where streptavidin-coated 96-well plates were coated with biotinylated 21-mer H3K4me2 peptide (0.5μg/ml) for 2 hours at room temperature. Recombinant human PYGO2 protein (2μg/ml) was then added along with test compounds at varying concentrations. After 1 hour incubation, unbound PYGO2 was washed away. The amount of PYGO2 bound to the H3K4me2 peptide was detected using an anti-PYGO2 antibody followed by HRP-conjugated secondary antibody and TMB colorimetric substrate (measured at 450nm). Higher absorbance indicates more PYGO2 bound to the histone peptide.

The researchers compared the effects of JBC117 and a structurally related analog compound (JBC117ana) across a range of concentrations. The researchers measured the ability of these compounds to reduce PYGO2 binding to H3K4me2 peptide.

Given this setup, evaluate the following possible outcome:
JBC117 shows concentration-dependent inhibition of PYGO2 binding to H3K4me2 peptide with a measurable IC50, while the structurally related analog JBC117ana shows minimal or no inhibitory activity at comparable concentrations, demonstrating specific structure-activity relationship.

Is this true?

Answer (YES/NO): NO